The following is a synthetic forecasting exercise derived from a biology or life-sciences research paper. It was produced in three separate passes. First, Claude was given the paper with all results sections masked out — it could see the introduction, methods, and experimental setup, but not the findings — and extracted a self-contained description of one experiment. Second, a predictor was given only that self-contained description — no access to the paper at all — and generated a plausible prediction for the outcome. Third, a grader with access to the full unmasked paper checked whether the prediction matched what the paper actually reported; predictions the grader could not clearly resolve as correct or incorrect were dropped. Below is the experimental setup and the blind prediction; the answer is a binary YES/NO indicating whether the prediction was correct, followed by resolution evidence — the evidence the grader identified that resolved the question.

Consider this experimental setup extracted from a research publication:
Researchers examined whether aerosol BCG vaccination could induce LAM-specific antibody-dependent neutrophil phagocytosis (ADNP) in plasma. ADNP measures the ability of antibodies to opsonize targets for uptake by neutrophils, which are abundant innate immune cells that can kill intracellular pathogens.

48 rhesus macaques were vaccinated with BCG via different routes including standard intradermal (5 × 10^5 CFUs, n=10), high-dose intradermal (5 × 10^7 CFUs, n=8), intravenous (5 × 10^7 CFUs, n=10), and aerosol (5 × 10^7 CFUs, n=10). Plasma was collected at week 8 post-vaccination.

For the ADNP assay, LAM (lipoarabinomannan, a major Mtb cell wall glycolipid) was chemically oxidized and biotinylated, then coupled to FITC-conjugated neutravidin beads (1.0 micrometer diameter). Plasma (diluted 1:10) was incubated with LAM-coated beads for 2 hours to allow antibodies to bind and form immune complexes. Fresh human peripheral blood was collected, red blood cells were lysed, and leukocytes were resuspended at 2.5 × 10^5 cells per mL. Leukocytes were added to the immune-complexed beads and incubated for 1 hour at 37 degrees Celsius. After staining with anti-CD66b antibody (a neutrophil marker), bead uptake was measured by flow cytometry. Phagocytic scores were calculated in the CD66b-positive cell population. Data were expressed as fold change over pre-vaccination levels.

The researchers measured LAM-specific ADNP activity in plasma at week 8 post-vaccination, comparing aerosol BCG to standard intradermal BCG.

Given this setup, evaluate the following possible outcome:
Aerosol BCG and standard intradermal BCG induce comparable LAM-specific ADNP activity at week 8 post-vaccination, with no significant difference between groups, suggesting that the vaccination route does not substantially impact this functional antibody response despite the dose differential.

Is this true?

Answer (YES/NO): YES